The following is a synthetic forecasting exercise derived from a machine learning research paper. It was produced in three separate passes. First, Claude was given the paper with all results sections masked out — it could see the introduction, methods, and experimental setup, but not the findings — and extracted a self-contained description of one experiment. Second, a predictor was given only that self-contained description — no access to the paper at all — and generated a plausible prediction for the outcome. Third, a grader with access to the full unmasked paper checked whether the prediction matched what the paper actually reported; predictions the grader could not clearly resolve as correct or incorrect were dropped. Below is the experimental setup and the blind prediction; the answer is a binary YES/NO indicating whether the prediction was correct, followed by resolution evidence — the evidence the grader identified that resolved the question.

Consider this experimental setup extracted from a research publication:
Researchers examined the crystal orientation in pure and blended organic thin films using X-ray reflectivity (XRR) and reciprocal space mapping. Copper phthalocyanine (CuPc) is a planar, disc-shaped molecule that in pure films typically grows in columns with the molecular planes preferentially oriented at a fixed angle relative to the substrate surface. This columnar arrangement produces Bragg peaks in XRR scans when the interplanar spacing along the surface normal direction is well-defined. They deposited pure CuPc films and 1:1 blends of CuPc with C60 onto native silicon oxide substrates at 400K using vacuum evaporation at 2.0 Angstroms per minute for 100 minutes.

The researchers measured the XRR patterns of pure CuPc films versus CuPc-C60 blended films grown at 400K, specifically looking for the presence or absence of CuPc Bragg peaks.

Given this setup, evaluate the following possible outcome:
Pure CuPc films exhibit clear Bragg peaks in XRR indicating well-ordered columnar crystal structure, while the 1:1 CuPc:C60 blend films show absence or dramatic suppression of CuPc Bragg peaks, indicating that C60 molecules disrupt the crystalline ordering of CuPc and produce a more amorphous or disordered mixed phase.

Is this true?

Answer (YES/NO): NO